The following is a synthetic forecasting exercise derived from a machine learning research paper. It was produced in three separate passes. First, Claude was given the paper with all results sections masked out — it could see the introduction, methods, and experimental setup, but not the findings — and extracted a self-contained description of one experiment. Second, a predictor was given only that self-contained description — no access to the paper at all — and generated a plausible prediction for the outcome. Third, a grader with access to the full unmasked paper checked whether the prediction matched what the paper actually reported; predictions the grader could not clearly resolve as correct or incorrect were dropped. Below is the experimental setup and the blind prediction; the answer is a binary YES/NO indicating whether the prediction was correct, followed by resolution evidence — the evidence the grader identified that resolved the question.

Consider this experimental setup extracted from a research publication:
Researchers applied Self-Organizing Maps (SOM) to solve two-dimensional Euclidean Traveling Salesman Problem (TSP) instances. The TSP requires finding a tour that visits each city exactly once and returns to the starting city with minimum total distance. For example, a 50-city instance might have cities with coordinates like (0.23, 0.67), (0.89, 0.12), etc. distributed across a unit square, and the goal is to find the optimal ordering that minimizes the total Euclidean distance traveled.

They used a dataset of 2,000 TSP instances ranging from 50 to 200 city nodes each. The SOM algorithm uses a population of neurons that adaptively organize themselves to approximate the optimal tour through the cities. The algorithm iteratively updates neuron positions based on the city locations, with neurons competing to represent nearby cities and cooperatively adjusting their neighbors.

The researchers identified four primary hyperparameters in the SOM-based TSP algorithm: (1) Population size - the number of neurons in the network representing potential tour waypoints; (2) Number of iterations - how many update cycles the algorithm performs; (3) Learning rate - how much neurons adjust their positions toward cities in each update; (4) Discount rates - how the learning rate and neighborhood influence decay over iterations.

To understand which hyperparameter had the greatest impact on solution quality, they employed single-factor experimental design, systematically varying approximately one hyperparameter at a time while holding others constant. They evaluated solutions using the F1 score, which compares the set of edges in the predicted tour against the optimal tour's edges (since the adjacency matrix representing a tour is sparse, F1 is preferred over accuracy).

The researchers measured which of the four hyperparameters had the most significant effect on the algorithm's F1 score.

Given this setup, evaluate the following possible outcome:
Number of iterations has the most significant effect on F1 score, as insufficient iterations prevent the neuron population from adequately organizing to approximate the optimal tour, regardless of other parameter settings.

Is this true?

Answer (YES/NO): NO